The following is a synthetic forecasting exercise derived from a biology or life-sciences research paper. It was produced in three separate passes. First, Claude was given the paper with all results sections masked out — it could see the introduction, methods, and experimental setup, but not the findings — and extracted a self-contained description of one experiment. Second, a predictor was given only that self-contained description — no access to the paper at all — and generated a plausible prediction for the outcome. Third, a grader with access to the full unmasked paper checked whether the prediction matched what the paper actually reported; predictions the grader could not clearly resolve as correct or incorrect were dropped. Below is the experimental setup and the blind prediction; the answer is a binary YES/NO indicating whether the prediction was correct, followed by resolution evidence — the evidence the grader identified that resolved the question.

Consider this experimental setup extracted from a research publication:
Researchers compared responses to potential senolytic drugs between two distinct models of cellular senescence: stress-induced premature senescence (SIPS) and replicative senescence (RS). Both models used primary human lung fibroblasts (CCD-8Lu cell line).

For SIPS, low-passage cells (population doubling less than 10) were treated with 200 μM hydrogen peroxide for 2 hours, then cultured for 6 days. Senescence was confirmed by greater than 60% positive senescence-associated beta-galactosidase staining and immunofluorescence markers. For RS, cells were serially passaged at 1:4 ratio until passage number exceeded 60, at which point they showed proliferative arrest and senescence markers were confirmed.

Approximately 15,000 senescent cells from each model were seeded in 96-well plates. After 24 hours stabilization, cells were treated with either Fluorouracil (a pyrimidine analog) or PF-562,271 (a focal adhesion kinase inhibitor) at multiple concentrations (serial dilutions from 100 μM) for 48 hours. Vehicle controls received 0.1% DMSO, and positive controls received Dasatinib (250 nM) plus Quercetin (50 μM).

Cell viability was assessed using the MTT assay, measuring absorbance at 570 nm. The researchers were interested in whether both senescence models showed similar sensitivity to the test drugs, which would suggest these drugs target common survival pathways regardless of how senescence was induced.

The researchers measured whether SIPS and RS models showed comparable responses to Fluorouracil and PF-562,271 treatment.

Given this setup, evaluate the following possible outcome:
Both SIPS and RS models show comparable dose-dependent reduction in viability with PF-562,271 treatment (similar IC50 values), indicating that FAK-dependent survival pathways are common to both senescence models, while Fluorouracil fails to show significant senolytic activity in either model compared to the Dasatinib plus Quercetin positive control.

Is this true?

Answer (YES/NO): NO